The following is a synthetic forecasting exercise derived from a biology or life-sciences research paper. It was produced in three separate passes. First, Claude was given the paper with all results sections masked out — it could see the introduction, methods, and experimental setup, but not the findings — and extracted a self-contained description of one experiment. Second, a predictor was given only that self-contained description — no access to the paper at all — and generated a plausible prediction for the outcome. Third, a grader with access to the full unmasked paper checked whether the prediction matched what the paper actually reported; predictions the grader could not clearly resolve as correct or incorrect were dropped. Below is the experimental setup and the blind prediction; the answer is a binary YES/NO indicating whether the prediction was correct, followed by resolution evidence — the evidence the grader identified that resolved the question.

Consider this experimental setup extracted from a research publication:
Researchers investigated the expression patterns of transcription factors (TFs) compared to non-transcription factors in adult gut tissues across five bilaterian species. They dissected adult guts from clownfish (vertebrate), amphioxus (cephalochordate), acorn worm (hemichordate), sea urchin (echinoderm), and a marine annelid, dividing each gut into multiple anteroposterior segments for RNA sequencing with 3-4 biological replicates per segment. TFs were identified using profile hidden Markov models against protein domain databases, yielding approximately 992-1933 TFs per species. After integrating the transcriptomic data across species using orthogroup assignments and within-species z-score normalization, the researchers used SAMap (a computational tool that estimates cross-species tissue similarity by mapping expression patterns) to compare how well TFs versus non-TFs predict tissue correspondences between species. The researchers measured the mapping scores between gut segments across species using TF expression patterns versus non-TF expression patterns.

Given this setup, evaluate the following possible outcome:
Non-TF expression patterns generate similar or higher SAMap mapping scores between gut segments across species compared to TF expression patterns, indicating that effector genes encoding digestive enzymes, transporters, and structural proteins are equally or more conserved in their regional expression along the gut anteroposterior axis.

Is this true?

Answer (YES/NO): NO